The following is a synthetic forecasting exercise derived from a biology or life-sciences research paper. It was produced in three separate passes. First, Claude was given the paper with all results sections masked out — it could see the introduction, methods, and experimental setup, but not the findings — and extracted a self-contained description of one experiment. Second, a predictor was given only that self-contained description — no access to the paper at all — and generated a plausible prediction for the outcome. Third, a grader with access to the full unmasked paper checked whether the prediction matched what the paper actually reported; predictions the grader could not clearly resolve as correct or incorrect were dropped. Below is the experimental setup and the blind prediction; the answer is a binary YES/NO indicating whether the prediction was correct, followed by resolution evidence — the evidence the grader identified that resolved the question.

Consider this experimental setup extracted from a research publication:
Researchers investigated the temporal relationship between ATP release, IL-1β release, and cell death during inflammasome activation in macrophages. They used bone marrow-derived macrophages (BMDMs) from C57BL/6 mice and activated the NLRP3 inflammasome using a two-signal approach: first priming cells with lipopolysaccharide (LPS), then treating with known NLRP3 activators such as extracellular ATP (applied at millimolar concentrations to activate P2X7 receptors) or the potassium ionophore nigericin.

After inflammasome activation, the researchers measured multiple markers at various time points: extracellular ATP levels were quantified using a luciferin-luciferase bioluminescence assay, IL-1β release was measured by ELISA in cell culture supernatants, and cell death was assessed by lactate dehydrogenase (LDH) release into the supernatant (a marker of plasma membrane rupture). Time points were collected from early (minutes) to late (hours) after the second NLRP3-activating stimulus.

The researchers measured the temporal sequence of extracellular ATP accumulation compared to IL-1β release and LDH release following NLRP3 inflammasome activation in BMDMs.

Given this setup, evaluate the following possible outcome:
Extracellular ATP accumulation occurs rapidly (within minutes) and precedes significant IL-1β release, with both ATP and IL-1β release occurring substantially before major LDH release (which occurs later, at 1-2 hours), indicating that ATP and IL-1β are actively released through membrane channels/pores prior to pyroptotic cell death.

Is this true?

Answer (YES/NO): YES